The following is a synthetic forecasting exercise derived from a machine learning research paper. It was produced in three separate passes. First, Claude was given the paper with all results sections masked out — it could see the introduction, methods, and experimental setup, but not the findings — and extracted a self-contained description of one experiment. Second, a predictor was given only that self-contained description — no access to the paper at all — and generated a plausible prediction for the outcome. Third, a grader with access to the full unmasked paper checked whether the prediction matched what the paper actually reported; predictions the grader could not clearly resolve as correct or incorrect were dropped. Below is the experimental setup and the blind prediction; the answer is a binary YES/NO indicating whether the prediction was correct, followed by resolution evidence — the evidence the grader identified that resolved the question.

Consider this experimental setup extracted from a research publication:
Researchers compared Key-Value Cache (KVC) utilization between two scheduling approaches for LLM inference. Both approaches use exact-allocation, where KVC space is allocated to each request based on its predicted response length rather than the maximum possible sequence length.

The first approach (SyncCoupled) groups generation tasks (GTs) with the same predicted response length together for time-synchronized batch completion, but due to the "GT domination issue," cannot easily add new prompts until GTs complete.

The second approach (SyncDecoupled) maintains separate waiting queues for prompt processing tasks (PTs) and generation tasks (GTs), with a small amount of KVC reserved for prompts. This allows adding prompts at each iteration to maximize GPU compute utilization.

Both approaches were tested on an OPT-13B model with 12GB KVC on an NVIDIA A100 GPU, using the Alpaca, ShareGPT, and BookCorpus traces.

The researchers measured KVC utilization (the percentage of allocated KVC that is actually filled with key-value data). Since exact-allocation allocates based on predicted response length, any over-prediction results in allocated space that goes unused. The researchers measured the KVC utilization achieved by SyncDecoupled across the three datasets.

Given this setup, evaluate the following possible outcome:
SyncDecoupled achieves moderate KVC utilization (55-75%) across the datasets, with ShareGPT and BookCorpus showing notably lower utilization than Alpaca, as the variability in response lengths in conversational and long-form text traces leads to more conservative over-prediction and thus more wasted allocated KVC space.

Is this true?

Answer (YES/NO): NO